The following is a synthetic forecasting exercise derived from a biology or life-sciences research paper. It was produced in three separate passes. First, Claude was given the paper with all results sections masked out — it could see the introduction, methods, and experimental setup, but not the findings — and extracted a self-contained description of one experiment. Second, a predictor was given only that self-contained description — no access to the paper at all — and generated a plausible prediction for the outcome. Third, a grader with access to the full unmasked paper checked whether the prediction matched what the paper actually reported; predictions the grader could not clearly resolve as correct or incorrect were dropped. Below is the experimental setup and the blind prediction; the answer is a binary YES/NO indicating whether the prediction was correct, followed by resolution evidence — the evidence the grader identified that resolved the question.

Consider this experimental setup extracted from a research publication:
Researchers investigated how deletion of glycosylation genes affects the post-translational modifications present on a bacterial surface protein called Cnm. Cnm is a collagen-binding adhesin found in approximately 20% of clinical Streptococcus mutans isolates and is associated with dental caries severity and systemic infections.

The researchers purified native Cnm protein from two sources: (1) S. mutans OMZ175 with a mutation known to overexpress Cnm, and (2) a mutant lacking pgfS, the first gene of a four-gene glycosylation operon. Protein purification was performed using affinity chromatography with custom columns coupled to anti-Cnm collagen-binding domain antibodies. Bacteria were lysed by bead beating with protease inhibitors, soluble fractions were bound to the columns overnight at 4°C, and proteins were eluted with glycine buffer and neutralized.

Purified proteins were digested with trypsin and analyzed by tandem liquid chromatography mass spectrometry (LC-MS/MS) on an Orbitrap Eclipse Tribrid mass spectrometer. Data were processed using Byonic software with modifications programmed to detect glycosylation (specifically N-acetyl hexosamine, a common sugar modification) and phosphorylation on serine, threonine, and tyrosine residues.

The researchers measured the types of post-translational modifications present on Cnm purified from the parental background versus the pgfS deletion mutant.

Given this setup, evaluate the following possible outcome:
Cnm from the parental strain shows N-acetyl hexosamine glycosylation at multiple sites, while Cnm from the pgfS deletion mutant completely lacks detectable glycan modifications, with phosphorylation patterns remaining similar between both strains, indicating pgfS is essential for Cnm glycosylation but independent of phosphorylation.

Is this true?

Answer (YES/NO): NO